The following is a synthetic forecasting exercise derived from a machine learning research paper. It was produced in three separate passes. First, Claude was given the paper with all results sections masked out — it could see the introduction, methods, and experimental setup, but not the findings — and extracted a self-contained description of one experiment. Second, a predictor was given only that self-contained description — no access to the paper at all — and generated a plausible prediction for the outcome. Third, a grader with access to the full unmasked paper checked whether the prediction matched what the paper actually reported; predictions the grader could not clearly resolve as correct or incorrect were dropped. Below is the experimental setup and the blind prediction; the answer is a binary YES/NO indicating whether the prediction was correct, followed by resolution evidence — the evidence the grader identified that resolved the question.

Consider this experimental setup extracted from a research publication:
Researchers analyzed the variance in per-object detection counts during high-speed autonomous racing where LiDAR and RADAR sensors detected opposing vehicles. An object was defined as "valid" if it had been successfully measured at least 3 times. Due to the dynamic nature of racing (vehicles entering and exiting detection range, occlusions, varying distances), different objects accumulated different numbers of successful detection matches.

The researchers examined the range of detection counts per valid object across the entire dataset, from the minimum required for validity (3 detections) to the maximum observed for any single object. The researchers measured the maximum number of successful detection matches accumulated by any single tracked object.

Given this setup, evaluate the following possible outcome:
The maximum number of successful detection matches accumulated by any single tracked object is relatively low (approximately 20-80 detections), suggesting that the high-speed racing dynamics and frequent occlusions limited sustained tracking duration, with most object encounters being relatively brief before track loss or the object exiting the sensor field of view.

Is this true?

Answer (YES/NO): NO